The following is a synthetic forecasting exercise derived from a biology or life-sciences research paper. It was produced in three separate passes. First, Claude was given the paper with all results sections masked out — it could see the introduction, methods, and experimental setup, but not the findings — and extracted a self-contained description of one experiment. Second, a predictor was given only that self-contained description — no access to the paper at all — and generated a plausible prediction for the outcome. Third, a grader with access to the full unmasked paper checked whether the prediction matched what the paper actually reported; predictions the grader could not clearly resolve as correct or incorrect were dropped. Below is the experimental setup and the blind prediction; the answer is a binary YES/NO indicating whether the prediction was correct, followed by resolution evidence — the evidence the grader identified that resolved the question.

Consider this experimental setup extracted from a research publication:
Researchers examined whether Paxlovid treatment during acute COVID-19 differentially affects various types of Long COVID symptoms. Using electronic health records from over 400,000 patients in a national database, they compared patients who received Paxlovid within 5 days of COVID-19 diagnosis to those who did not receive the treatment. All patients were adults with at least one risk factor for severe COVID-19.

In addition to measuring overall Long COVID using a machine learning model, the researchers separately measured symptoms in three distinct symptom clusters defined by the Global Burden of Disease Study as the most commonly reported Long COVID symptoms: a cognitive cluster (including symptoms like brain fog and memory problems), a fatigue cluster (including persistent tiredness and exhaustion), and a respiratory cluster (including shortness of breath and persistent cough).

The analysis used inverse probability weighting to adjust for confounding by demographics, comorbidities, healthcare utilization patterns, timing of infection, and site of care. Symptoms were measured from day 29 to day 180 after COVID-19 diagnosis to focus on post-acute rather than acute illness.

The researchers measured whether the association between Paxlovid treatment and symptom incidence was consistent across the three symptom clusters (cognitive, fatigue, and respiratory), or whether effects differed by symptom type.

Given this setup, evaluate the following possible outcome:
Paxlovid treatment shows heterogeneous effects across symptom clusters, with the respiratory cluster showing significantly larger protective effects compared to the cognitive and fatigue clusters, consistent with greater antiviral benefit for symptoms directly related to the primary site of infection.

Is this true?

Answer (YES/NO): NO